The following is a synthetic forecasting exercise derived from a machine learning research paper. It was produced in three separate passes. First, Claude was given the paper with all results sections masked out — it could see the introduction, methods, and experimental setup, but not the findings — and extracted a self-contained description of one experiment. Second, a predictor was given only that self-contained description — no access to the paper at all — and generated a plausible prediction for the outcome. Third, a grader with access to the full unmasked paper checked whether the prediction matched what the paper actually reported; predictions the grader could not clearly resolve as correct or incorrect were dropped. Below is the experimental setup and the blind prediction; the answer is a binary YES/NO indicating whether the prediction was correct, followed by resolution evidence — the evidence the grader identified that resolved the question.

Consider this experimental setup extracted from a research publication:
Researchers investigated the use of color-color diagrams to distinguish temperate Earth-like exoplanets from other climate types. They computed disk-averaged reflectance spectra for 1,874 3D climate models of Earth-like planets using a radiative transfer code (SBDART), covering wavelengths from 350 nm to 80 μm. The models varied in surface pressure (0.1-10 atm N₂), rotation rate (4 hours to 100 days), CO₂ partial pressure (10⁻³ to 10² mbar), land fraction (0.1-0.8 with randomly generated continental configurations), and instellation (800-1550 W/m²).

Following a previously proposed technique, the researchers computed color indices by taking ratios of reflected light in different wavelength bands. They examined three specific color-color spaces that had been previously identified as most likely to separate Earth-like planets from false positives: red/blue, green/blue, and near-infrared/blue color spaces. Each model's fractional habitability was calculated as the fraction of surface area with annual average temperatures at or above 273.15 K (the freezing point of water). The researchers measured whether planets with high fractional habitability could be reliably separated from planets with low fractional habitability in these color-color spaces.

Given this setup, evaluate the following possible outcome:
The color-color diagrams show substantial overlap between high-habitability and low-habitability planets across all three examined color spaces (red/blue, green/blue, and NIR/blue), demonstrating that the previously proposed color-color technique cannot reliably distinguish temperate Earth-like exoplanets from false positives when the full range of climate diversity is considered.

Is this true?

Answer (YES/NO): YES